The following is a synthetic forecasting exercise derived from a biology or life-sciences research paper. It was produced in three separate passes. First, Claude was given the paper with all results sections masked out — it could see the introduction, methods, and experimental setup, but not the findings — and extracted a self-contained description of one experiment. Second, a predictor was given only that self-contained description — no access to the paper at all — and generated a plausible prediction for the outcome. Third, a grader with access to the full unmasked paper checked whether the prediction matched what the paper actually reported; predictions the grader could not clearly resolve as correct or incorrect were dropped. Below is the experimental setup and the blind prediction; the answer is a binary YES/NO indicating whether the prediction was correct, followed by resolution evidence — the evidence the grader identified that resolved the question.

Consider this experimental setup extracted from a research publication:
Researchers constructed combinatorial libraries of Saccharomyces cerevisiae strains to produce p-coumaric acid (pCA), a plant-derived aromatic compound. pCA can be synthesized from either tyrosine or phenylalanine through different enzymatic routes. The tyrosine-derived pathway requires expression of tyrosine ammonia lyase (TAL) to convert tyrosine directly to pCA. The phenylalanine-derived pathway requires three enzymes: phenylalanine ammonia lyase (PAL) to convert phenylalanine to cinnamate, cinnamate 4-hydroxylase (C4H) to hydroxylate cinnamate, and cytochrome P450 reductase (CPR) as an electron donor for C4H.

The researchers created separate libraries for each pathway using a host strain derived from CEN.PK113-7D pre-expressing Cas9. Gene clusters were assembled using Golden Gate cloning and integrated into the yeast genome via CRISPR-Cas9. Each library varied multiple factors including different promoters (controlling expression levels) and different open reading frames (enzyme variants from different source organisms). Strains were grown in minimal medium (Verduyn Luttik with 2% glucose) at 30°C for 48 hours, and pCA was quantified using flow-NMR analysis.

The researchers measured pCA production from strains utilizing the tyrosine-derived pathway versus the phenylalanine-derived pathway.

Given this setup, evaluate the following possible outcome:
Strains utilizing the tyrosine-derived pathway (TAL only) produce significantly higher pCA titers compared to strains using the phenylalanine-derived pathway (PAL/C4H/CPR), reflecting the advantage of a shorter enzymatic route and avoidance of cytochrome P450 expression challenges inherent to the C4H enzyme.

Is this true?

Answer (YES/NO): NO